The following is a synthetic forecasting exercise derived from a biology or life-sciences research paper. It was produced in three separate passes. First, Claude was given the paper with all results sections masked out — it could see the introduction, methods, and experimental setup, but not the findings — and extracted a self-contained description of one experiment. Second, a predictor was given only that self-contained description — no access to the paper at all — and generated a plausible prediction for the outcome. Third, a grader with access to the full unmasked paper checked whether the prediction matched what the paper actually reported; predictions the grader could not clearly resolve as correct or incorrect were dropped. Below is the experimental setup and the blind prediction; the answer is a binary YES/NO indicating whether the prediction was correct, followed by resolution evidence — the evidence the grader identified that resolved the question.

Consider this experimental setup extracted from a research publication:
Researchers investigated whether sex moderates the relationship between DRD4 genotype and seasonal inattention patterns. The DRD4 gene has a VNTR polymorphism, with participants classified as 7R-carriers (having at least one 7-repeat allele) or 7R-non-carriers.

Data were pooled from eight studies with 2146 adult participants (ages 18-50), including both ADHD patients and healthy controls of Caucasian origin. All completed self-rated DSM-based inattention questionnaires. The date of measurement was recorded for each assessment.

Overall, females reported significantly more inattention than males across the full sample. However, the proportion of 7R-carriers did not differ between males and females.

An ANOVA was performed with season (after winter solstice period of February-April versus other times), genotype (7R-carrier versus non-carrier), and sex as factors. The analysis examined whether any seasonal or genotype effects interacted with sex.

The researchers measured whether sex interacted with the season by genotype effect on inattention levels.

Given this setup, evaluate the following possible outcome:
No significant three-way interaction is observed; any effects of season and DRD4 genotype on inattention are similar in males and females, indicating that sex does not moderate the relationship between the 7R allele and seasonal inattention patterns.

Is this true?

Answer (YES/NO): YES